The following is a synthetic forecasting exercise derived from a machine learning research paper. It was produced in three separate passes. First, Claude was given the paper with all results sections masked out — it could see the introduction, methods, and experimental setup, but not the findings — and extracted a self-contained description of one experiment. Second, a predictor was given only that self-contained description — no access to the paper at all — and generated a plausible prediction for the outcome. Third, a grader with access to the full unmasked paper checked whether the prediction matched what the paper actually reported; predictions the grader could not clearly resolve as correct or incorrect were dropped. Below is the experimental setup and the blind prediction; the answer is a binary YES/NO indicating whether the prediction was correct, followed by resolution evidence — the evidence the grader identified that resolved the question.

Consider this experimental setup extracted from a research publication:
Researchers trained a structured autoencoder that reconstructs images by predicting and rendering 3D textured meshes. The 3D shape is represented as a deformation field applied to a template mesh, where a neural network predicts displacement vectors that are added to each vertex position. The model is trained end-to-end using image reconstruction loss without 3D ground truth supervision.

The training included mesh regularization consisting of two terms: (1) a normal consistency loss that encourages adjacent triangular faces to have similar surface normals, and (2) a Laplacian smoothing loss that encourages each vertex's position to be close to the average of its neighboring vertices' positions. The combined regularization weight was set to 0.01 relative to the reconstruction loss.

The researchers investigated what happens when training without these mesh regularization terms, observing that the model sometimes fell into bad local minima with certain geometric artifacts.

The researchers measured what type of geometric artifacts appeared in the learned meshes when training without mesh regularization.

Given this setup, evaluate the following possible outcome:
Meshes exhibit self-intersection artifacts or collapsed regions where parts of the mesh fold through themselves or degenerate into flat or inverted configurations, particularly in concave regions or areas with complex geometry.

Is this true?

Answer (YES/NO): YES